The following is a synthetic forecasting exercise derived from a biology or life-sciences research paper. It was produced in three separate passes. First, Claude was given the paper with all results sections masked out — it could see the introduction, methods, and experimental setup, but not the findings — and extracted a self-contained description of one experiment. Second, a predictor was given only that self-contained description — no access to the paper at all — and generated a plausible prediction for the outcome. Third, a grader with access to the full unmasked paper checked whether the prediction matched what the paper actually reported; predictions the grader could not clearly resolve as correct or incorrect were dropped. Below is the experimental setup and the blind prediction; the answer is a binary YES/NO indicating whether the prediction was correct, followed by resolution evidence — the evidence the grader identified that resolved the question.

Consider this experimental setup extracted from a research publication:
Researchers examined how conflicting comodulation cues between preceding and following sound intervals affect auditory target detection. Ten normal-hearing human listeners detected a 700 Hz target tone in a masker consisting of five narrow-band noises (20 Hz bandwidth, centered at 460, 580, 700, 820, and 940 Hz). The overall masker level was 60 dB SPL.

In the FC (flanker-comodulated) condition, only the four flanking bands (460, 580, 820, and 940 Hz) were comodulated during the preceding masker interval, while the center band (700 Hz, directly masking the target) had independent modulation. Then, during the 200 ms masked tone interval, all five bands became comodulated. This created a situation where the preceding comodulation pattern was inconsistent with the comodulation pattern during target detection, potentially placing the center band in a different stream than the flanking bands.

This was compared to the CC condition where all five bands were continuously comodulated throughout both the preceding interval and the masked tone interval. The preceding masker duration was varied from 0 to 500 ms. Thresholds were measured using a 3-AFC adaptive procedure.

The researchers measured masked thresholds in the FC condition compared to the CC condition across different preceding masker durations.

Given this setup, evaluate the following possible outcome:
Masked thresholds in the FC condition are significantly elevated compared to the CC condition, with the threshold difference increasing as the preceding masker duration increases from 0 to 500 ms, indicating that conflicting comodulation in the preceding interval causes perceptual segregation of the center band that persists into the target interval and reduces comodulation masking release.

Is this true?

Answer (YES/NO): YES